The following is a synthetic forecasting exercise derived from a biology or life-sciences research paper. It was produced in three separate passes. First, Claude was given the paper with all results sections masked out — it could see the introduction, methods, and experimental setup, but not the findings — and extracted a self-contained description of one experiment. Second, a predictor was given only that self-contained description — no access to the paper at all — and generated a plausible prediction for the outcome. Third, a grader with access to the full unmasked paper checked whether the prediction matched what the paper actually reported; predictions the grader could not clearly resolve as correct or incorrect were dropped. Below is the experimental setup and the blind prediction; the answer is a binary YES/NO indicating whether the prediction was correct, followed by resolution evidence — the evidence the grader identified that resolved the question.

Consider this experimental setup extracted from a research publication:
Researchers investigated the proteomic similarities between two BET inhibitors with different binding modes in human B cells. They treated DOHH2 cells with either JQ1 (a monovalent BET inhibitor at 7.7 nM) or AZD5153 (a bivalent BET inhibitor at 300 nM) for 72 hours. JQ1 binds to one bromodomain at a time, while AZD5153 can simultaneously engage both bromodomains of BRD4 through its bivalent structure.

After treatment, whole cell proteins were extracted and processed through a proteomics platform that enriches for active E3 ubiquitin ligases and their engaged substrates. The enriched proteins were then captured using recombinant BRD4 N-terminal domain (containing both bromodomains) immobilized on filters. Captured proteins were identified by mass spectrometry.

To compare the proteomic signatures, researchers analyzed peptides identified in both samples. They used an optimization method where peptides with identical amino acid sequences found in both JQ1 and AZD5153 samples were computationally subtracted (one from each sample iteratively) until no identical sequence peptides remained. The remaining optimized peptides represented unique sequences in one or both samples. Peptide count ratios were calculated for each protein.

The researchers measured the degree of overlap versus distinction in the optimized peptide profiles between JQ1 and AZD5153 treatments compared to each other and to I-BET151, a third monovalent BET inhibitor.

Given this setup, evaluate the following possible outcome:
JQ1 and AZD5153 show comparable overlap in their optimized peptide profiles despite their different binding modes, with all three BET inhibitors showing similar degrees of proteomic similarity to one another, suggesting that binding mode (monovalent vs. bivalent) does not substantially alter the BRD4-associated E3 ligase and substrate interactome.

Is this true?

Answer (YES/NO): NO